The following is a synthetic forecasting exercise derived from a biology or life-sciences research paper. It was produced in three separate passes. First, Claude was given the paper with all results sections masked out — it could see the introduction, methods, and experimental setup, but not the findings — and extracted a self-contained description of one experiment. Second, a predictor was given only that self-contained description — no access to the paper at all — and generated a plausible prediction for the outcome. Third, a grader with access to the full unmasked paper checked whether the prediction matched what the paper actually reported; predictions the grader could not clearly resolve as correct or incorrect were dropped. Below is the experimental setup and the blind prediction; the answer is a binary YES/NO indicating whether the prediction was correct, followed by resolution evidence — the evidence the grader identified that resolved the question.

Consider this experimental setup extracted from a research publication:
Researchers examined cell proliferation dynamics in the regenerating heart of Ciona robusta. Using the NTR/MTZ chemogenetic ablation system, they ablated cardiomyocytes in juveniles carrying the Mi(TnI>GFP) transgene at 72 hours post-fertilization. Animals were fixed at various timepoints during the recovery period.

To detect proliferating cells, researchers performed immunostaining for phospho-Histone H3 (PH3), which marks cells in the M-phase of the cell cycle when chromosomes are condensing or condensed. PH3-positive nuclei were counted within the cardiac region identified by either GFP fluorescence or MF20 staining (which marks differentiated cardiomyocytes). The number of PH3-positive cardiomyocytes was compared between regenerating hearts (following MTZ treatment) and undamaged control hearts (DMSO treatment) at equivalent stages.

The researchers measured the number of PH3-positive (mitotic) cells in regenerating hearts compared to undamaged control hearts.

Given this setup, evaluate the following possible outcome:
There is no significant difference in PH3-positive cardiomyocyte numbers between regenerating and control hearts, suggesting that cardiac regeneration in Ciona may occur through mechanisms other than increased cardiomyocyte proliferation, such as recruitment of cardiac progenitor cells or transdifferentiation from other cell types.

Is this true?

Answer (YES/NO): NO